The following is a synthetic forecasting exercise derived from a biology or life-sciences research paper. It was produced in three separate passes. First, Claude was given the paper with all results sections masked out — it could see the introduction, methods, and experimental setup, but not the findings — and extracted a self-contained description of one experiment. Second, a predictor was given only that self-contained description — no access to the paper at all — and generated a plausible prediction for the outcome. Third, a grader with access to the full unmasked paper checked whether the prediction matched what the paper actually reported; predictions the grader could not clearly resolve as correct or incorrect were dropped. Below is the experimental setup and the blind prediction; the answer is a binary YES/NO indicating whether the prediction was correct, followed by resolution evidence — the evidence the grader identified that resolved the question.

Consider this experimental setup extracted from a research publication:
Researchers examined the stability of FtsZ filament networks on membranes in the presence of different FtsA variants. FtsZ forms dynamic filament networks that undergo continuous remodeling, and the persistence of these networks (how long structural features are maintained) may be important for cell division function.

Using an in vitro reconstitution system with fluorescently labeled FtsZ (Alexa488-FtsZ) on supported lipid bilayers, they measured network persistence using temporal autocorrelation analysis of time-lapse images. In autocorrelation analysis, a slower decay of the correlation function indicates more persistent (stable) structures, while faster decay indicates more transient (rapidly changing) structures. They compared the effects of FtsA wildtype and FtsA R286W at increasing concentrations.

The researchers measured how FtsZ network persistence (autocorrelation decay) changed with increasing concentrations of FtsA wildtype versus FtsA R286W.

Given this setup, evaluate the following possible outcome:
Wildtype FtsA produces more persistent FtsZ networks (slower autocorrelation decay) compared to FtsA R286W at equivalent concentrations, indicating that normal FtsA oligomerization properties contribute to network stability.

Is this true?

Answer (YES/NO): NO